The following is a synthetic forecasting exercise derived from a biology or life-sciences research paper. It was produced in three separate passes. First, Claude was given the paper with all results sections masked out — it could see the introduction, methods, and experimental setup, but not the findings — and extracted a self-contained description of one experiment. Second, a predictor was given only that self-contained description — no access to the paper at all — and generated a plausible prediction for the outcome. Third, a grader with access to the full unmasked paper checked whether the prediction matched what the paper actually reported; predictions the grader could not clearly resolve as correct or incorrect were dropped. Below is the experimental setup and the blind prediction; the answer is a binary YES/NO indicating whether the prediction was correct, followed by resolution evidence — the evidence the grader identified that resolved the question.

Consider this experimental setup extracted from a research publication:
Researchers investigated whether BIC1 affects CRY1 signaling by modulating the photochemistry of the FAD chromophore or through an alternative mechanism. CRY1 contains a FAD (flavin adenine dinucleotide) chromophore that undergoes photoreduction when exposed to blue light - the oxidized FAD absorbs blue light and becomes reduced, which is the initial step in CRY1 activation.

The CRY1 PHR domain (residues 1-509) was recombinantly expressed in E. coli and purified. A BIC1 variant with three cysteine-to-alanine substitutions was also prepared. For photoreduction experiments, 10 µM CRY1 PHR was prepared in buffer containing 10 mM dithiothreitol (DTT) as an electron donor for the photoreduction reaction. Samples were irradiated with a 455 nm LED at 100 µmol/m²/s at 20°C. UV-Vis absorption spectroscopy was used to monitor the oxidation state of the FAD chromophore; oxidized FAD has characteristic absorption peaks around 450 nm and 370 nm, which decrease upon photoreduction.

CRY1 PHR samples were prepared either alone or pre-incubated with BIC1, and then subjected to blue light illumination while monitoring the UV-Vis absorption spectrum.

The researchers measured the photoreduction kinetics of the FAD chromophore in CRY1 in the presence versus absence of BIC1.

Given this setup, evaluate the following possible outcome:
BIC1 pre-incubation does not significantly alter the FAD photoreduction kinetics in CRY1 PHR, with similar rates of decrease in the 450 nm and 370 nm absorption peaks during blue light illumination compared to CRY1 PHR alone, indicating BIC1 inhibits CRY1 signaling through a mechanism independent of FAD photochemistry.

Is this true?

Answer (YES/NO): YES